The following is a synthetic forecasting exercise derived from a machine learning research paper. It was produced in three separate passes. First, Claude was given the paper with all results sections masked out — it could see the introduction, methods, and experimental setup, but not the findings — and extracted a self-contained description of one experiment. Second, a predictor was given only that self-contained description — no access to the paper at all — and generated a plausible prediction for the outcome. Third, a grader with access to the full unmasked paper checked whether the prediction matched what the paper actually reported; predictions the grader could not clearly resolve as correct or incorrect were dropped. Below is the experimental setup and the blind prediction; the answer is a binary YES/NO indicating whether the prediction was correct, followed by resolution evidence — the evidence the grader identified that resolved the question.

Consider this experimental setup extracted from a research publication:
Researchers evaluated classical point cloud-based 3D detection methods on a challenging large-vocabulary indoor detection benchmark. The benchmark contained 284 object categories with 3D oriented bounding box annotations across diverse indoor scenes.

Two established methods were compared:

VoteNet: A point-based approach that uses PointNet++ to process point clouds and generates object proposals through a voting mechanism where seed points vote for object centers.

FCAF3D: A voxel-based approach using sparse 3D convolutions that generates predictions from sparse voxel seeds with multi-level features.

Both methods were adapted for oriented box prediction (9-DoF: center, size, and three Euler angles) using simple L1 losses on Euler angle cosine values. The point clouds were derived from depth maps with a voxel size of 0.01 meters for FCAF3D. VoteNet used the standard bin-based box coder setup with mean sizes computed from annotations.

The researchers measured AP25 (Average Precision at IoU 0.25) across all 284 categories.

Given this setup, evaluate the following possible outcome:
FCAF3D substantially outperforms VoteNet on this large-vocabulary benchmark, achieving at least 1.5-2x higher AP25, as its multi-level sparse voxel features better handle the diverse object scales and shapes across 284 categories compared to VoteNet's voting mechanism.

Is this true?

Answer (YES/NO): YES